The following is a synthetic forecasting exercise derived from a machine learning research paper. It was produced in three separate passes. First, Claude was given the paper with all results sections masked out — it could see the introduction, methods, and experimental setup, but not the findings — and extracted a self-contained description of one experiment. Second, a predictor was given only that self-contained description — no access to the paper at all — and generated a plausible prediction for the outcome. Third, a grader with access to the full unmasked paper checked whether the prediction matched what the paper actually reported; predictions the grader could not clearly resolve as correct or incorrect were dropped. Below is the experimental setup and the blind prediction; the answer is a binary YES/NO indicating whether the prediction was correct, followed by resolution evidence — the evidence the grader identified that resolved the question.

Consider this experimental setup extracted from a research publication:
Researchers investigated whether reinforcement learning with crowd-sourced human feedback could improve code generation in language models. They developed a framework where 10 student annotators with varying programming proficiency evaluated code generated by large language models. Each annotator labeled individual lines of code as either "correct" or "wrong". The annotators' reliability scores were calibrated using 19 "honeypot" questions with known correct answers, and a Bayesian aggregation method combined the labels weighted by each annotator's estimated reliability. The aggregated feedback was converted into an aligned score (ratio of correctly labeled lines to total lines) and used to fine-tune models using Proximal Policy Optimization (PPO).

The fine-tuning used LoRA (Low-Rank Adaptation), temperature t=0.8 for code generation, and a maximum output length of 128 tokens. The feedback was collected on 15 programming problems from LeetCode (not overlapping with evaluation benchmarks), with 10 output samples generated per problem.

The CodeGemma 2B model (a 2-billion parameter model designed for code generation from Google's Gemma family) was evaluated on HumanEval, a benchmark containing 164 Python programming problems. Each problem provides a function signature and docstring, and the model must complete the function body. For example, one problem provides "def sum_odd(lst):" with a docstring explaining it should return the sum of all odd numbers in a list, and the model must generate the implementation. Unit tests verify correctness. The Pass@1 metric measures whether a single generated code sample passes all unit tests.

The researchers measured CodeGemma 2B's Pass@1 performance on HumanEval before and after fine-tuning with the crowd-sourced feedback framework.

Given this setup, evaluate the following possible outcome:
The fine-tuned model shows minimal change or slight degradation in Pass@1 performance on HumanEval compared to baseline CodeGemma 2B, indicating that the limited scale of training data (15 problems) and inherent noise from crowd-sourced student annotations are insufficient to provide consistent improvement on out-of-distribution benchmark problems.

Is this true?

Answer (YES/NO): YES